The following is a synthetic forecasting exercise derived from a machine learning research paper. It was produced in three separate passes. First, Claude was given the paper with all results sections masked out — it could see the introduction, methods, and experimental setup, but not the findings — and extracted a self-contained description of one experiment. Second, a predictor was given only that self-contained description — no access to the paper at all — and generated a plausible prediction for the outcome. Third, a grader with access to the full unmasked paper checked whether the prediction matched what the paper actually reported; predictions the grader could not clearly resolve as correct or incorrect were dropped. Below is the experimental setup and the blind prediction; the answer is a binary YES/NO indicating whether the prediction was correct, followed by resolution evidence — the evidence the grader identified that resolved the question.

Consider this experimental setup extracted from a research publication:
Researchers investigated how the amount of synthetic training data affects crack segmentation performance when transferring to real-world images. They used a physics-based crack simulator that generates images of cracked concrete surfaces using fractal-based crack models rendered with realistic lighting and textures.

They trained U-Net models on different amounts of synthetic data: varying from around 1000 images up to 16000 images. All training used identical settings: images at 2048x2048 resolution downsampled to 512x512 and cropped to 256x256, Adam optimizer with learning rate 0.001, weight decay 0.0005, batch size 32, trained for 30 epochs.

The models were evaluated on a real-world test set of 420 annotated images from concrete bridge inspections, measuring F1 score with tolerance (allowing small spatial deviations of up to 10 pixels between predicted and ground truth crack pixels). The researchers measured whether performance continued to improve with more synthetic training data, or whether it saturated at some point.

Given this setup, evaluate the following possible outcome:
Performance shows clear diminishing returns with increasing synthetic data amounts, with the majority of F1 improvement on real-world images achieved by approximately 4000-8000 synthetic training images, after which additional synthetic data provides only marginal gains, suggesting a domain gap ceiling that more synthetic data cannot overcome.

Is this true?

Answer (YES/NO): YES